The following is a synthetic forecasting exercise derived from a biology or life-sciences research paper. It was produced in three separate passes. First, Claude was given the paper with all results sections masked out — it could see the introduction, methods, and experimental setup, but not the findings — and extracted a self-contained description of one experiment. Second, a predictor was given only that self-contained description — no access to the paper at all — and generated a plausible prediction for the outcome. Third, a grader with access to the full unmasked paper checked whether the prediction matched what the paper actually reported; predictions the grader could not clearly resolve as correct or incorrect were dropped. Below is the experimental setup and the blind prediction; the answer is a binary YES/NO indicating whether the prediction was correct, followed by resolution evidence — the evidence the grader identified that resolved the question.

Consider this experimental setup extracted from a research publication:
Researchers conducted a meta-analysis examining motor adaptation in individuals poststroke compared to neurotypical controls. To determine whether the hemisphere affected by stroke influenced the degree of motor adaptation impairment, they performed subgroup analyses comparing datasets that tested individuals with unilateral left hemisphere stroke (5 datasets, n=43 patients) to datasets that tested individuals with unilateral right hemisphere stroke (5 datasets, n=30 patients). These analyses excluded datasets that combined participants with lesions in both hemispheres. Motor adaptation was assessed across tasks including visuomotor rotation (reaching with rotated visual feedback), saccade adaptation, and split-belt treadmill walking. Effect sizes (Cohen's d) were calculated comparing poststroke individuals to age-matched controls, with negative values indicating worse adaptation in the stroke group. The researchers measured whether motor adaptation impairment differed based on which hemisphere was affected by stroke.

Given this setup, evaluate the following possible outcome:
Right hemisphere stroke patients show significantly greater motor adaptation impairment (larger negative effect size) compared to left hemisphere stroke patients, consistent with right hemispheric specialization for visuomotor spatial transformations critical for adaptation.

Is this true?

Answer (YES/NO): NO